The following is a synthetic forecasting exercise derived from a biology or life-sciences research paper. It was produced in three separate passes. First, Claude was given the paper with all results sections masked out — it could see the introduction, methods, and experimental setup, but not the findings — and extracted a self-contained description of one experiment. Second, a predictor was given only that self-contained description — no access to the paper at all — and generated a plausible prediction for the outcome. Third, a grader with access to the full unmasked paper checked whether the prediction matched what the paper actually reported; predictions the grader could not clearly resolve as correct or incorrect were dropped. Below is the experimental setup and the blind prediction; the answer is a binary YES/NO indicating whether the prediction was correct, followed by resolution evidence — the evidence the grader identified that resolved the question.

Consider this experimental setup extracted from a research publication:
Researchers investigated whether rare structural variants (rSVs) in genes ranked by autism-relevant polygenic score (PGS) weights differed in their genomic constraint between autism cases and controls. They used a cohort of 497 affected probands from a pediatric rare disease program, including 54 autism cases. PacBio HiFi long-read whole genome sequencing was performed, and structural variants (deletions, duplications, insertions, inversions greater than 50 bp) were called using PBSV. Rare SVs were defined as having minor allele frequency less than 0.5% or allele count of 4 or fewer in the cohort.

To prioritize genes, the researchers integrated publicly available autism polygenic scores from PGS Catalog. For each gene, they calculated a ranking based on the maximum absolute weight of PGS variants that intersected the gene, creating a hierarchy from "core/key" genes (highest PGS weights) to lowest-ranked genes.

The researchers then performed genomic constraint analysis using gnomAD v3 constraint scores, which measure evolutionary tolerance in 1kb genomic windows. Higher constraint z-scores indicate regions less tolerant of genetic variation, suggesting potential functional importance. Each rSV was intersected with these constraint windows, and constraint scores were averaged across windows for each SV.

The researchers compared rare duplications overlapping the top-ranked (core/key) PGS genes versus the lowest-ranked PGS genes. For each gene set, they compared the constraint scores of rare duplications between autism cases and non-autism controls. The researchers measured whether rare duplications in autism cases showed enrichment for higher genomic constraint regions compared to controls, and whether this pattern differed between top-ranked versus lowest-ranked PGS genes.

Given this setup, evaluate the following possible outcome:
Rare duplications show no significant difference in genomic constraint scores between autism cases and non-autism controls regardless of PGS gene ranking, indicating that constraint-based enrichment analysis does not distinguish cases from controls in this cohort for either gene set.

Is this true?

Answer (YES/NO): NO